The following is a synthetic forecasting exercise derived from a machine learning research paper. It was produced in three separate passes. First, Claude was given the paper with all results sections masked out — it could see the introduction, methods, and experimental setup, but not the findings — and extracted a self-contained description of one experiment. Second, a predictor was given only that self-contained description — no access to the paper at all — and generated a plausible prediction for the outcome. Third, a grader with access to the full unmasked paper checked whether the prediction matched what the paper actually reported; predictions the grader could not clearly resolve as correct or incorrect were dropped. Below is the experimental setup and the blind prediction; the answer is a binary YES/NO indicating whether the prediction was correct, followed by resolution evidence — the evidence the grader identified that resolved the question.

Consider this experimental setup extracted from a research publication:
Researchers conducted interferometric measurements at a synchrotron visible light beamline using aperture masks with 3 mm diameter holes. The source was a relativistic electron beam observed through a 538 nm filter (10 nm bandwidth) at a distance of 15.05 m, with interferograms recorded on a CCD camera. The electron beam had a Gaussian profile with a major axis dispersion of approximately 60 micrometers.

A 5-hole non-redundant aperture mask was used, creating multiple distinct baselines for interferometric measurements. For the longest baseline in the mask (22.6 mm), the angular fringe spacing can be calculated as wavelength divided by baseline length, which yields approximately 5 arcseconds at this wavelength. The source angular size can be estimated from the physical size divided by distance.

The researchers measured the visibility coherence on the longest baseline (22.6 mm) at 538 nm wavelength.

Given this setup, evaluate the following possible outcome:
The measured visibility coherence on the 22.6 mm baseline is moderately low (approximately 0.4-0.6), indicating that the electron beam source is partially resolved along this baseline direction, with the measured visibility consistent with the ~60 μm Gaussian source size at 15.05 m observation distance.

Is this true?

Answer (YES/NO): NO